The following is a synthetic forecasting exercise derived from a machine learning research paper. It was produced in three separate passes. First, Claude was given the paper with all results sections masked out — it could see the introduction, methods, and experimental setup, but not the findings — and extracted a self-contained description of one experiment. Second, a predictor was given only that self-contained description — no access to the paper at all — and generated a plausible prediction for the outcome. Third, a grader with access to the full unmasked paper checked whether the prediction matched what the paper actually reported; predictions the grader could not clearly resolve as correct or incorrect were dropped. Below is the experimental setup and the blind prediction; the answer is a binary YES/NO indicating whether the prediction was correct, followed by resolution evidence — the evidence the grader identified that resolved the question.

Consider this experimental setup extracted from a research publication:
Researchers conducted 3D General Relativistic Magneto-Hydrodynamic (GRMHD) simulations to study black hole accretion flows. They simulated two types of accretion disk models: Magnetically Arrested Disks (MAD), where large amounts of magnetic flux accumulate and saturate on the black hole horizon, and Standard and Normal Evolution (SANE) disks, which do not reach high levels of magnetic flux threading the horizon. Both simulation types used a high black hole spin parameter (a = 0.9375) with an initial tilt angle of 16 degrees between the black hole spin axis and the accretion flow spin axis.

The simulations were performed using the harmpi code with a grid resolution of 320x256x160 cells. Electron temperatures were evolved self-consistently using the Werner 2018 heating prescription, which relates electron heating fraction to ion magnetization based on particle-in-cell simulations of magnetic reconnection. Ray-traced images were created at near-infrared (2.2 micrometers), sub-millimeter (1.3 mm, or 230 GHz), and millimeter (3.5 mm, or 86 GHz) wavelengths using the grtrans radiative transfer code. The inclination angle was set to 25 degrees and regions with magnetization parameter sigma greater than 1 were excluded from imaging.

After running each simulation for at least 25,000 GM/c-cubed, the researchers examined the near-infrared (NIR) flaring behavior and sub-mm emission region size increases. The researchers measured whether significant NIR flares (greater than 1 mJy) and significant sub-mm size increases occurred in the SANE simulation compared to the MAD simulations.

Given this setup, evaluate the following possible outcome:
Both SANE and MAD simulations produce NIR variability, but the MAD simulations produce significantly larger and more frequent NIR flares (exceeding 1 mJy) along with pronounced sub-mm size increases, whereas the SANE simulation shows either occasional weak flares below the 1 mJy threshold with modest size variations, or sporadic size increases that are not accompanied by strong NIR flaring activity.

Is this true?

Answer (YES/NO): NO